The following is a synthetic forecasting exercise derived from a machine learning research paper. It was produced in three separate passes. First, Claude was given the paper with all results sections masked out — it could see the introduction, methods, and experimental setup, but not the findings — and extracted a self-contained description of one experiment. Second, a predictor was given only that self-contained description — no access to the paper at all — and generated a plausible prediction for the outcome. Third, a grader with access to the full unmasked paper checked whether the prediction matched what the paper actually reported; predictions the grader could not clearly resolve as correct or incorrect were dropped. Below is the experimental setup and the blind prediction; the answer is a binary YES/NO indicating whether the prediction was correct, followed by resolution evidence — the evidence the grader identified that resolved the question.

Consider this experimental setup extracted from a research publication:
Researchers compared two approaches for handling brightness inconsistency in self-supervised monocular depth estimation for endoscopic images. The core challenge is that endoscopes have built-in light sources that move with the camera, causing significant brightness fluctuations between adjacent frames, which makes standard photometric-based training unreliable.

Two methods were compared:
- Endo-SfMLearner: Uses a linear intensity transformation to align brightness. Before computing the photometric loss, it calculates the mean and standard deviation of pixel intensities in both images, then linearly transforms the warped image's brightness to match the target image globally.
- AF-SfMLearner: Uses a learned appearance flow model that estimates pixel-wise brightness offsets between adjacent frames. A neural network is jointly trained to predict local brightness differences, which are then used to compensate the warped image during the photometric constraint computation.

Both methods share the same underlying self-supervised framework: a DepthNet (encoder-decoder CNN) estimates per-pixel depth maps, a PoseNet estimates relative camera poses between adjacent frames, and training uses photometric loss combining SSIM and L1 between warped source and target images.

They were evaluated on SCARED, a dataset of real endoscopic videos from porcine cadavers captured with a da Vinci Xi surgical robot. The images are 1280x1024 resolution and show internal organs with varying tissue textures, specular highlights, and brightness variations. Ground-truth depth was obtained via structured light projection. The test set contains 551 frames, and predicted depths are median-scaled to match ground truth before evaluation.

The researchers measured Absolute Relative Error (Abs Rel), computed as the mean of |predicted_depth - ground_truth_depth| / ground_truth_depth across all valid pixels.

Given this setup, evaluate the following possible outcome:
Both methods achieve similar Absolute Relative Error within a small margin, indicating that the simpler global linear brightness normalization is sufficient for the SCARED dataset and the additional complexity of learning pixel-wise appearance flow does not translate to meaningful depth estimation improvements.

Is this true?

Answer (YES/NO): NO